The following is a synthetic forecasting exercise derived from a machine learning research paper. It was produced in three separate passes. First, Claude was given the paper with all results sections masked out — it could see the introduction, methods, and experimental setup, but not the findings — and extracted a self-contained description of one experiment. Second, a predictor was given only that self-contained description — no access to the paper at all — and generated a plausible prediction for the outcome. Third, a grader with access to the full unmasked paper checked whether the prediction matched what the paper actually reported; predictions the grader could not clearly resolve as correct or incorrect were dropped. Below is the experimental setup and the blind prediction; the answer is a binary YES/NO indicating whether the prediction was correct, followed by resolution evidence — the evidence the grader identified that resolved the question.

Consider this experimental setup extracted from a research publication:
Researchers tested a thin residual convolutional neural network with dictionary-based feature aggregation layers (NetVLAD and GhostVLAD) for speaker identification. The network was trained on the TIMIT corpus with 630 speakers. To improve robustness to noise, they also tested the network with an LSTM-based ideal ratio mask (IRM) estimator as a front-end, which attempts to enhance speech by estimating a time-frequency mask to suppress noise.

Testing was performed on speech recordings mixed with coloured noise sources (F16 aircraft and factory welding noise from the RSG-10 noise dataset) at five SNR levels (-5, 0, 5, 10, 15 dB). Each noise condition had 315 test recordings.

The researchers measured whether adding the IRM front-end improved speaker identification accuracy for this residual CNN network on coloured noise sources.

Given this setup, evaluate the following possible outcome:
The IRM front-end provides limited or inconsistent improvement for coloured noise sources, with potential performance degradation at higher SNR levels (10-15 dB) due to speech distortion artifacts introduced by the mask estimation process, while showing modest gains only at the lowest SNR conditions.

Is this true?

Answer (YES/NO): NO